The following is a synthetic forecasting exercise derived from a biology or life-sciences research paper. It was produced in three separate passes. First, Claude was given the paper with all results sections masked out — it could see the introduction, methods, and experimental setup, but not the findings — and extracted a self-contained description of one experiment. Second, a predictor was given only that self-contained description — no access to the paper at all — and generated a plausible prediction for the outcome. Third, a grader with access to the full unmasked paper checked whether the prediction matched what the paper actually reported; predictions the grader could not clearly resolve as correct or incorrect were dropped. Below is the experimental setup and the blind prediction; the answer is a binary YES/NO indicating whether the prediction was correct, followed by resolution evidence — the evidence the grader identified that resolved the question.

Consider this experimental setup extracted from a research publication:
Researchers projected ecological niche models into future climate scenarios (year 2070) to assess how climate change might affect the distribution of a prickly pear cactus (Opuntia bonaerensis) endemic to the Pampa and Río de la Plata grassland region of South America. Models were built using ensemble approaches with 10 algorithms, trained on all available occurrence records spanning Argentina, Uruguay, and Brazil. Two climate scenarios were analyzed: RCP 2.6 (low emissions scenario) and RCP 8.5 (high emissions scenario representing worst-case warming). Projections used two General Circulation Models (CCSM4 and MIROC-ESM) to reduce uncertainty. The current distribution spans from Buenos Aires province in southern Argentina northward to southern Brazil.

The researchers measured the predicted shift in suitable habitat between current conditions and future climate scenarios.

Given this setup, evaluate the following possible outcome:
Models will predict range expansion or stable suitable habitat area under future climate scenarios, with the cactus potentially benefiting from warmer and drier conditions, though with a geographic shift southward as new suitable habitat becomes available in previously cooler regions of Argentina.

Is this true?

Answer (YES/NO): NO